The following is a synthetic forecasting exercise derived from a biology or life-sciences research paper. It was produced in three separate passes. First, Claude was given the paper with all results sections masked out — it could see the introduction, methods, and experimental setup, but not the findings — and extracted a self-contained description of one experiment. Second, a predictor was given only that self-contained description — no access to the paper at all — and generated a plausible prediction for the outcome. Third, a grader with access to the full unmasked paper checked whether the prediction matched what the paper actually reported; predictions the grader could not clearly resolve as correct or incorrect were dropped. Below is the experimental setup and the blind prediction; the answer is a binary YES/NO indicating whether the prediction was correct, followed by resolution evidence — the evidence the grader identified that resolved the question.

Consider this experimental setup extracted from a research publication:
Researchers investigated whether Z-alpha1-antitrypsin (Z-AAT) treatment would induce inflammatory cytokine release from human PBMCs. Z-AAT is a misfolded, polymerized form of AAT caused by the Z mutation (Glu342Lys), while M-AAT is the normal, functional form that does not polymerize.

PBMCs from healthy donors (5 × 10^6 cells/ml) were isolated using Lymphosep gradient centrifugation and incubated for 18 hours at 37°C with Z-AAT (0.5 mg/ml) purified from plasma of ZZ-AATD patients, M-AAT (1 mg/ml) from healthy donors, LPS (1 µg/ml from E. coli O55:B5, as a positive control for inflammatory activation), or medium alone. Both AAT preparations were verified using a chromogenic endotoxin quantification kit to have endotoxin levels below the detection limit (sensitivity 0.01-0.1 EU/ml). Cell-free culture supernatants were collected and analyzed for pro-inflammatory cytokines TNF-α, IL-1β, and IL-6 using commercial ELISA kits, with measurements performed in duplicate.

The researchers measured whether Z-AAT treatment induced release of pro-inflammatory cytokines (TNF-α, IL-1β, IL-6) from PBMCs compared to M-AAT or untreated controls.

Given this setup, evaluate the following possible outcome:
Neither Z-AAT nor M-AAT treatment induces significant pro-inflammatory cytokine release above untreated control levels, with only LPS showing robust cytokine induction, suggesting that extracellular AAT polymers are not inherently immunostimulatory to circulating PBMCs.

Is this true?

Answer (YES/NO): YES